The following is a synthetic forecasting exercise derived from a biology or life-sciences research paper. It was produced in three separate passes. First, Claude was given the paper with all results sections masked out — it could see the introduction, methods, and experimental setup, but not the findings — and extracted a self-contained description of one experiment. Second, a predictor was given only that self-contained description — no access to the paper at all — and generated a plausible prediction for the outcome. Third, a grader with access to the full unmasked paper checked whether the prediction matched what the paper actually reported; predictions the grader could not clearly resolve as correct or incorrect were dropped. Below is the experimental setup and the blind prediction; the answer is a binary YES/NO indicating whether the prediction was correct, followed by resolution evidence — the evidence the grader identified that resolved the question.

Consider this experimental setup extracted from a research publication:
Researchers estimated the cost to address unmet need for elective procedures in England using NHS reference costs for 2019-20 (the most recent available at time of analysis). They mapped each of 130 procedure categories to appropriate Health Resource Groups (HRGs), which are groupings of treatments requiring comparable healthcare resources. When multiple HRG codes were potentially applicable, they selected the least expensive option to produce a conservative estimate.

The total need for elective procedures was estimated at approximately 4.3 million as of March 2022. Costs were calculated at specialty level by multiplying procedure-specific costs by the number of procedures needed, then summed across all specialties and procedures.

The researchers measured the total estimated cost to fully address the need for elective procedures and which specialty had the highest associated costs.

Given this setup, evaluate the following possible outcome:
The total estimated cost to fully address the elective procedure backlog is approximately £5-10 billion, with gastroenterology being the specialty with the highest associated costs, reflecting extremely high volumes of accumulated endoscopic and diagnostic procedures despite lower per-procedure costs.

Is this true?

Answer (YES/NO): NO